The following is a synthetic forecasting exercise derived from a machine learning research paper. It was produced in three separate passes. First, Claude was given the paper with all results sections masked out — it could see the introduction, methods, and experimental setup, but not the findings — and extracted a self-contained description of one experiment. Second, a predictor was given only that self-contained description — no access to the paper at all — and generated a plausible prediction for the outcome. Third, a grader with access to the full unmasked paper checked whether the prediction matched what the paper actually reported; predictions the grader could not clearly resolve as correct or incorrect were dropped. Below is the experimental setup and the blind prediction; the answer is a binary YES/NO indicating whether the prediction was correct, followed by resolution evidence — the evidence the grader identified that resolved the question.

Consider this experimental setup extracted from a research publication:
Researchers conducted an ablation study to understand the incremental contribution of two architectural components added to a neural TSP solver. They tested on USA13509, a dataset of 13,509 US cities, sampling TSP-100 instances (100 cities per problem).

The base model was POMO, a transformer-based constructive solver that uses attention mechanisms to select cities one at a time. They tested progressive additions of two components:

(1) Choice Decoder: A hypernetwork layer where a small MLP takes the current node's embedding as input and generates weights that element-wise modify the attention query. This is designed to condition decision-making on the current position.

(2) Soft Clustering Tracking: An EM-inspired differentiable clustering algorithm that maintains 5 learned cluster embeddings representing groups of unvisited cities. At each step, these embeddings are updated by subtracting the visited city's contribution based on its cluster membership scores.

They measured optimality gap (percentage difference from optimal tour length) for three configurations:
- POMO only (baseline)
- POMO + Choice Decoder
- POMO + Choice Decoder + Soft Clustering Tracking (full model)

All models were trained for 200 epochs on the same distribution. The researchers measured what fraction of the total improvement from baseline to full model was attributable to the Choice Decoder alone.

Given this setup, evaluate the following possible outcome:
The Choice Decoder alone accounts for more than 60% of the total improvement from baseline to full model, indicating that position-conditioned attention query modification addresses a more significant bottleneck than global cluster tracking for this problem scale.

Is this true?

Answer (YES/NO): YES